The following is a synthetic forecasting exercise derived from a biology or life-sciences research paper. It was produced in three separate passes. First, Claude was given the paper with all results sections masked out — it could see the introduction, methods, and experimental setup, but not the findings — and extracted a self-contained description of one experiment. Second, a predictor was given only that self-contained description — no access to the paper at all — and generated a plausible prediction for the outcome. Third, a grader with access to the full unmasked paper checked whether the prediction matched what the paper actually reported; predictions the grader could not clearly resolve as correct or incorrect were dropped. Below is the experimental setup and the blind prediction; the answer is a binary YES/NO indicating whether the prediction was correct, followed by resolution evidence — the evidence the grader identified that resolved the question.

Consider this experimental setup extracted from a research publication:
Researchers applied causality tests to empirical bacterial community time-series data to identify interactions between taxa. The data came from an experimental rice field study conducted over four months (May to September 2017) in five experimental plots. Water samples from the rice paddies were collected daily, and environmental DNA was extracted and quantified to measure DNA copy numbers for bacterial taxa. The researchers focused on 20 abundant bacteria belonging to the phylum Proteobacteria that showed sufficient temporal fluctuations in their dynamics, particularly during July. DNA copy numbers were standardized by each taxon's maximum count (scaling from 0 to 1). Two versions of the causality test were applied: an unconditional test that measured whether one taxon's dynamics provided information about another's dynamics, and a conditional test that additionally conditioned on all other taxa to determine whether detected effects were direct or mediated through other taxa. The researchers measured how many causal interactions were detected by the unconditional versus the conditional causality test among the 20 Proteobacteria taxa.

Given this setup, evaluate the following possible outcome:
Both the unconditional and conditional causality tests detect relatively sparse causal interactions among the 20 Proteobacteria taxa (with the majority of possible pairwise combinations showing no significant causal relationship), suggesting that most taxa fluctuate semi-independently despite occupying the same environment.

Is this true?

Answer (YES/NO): YES